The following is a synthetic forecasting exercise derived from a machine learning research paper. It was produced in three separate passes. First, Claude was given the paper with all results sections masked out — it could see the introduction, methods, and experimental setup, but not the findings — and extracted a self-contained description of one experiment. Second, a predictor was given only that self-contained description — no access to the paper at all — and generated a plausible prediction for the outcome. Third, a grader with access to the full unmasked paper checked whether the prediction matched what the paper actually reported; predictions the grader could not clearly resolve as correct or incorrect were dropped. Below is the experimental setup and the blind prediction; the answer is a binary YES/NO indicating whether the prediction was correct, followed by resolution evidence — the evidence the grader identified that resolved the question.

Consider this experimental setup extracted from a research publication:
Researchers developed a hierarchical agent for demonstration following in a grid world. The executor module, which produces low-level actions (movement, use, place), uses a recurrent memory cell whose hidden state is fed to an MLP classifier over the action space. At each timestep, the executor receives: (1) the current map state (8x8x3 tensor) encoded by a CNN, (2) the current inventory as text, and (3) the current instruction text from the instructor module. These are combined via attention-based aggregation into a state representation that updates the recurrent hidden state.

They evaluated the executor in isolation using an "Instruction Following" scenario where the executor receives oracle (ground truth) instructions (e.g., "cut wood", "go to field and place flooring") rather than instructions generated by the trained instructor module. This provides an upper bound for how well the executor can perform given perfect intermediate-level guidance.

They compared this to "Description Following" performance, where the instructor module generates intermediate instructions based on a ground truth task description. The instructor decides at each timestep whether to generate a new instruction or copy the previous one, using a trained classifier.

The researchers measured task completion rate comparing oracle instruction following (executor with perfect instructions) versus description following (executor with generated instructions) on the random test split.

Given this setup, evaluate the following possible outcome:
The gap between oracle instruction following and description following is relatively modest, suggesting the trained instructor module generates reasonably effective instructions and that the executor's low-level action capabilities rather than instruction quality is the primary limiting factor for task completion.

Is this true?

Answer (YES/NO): NO